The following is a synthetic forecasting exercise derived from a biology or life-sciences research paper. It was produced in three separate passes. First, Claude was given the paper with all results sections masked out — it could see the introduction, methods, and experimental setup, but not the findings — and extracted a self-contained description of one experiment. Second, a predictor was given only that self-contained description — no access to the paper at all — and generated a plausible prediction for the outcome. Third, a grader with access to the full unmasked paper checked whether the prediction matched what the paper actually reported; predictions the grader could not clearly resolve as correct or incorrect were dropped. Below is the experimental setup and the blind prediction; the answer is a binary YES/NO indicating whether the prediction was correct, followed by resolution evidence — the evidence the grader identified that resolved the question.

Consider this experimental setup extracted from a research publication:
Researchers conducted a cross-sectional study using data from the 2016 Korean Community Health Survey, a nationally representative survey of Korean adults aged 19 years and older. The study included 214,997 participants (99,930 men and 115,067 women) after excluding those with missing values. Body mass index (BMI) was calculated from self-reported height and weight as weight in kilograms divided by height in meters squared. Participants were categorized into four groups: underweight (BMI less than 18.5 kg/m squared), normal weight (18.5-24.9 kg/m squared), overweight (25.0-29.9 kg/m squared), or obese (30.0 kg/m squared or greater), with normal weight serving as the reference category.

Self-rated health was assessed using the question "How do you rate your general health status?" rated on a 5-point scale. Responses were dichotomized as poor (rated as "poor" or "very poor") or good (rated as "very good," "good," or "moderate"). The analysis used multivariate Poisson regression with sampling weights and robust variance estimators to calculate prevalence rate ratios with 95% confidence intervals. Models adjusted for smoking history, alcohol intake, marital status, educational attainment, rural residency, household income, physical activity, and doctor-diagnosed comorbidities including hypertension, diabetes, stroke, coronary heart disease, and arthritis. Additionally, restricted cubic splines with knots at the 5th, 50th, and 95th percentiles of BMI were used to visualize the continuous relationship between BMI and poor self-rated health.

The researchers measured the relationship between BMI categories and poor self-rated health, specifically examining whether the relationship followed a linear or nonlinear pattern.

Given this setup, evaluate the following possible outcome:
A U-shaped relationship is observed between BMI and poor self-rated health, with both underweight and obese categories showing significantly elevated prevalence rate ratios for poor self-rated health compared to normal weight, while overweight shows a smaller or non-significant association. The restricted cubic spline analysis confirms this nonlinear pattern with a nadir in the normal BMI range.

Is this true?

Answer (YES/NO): NO